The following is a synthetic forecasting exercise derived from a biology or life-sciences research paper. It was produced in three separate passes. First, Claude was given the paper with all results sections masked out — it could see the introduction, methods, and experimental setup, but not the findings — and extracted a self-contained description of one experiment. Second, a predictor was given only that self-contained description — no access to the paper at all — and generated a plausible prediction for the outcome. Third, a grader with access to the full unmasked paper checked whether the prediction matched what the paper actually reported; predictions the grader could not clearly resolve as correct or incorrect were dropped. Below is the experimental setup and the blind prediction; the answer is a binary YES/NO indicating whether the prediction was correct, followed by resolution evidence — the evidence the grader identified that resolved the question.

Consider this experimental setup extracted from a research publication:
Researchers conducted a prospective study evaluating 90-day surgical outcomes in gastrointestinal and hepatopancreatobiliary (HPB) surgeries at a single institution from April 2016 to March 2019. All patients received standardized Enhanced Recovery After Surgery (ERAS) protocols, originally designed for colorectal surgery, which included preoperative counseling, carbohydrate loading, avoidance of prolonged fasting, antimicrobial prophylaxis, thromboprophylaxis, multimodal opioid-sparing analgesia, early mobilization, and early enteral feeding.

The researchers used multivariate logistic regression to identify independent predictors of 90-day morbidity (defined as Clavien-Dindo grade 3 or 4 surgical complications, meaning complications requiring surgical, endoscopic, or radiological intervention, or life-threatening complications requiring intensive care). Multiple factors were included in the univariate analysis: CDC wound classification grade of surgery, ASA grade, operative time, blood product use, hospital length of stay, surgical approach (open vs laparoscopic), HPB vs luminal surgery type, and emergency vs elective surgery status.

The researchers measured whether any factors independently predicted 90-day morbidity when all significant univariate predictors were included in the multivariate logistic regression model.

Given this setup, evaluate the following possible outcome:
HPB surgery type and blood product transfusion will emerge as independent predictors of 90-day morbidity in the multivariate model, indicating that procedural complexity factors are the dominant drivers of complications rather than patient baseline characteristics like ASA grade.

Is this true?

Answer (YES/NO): NO